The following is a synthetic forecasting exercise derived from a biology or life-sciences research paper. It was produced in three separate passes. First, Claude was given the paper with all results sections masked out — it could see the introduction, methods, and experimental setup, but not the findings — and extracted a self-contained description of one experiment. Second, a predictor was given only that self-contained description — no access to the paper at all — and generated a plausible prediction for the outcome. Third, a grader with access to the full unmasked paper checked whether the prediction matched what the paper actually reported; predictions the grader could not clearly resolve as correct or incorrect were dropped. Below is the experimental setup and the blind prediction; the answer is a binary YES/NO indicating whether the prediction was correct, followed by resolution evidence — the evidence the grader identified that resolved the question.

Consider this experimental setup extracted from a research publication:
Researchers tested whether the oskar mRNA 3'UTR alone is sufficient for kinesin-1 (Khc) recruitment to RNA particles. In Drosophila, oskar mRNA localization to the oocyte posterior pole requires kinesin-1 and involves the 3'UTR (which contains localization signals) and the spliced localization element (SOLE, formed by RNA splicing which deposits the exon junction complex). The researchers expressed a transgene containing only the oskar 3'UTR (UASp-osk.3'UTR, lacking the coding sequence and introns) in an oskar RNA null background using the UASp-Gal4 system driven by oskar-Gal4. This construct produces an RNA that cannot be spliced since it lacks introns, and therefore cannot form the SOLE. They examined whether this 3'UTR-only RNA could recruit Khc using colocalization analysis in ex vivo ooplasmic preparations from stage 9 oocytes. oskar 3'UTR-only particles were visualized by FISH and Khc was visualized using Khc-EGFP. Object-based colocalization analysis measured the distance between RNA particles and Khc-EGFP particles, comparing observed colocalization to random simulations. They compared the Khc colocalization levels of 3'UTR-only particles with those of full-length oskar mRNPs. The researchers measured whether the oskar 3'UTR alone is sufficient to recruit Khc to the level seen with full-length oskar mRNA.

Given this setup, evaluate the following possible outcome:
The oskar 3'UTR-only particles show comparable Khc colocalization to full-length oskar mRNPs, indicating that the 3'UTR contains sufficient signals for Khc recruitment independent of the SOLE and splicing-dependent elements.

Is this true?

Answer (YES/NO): YES